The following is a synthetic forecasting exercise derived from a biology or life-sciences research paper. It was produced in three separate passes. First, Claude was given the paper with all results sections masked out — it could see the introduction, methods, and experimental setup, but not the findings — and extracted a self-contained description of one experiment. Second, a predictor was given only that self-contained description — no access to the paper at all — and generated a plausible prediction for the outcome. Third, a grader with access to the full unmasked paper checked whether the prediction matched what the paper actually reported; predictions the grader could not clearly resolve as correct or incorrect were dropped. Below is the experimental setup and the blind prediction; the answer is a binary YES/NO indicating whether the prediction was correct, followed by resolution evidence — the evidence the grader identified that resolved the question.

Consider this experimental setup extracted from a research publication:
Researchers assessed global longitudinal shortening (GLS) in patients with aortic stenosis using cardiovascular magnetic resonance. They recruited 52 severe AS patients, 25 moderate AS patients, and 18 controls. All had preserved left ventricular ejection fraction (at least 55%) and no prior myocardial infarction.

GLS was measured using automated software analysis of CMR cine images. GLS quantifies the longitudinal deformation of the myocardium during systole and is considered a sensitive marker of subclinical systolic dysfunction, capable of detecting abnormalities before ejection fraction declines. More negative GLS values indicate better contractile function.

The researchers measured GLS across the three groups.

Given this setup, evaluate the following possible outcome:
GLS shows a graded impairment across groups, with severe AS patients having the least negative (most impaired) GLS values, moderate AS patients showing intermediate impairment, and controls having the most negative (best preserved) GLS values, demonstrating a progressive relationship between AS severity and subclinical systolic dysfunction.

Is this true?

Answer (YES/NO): YES